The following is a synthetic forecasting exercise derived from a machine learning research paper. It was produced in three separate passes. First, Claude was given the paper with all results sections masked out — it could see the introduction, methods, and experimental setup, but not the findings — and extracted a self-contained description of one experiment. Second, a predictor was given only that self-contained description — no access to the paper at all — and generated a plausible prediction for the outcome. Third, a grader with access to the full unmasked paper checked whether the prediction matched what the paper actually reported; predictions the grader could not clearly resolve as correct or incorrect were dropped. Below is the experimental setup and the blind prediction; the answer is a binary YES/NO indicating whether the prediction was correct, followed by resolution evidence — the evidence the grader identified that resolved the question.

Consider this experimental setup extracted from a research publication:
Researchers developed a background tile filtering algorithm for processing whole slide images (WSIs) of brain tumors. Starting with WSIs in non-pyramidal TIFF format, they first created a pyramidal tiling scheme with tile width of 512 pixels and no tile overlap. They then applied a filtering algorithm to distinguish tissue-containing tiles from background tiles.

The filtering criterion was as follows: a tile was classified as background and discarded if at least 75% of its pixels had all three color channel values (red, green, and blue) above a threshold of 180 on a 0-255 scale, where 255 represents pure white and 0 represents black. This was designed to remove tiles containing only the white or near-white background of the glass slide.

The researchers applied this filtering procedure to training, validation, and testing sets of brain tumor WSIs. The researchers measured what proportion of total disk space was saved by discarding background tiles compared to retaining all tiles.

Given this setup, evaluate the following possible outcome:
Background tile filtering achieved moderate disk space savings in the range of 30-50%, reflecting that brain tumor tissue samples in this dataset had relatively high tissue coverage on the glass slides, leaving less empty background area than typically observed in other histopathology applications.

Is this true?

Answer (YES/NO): NO